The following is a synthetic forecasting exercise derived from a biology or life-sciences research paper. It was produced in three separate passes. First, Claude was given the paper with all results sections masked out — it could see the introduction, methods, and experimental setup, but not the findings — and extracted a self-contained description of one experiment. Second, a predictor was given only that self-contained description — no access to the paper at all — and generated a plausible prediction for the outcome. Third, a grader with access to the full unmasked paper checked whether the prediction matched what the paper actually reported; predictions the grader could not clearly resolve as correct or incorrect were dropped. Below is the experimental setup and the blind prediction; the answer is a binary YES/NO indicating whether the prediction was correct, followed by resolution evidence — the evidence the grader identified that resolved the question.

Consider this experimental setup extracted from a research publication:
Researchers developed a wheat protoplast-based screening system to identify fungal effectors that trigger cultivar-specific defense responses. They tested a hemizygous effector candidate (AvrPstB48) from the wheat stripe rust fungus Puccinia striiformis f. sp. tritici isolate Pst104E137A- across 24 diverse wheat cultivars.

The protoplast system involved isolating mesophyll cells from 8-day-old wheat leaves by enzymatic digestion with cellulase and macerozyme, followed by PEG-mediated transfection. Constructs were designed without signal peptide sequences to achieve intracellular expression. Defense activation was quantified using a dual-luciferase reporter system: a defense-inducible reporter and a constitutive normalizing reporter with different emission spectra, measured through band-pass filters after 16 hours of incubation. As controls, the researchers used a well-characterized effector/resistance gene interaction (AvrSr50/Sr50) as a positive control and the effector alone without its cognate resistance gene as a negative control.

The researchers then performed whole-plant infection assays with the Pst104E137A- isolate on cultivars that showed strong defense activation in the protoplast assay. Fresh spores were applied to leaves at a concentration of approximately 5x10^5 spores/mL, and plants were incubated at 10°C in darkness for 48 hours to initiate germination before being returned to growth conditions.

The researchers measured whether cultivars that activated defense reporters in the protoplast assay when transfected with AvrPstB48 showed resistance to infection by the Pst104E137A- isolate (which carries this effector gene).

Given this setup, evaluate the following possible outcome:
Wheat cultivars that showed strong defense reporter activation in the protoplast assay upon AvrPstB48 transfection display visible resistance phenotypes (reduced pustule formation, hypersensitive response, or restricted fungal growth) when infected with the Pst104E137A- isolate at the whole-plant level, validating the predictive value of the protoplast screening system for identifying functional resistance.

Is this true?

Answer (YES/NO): NO